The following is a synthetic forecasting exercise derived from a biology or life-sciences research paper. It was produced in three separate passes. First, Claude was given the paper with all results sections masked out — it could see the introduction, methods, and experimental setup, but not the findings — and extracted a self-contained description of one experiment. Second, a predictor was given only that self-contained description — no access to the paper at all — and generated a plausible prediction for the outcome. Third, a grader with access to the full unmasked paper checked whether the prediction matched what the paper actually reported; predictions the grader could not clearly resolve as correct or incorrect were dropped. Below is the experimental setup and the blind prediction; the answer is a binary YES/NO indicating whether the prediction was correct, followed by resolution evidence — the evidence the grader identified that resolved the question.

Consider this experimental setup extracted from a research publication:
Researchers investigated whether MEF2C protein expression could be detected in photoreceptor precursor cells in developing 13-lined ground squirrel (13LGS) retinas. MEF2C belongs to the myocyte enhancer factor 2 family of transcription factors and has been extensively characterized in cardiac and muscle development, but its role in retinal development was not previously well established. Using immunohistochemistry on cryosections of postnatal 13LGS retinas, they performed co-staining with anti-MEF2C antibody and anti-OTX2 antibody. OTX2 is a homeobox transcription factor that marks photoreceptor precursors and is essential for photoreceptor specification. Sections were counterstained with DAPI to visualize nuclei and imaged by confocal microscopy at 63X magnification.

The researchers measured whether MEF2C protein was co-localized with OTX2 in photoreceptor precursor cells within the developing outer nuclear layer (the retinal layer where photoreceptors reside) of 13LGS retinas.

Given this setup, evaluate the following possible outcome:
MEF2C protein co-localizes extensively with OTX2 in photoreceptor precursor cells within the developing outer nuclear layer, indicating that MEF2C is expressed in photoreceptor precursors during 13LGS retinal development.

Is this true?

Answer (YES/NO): YES